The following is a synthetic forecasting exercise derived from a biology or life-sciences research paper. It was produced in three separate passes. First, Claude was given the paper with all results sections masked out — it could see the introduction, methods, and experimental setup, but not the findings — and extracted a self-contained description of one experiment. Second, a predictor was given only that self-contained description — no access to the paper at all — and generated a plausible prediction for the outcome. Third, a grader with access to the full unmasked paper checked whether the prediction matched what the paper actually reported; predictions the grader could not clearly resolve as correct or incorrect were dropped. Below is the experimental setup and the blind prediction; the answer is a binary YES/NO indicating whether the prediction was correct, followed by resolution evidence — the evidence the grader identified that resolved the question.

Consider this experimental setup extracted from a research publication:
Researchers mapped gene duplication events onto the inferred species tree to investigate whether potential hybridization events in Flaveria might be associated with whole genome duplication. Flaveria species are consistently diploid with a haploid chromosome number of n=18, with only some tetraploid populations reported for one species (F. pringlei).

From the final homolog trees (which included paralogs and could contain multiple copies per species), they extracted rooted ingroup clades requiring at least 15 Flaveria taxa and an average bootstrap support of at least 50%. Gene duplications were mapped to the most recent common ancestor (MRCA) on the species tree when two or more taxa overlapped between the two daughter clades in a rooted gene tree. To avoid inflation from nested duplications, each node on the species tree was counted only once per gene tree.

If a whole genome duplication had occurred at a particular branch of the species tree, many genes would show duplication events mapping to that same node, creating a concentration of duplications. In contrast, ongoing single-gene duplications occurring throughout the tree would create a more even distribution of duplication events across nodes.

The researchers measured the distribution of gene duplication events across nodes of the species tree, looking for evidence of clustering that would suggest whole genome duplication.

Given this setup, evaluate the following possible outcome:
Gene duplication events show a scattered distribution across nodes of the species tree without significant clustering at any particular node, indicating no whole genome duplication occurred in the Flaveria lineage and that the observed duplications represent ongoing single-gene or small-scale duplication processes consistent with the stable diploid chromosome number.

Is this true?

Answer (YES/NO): YES